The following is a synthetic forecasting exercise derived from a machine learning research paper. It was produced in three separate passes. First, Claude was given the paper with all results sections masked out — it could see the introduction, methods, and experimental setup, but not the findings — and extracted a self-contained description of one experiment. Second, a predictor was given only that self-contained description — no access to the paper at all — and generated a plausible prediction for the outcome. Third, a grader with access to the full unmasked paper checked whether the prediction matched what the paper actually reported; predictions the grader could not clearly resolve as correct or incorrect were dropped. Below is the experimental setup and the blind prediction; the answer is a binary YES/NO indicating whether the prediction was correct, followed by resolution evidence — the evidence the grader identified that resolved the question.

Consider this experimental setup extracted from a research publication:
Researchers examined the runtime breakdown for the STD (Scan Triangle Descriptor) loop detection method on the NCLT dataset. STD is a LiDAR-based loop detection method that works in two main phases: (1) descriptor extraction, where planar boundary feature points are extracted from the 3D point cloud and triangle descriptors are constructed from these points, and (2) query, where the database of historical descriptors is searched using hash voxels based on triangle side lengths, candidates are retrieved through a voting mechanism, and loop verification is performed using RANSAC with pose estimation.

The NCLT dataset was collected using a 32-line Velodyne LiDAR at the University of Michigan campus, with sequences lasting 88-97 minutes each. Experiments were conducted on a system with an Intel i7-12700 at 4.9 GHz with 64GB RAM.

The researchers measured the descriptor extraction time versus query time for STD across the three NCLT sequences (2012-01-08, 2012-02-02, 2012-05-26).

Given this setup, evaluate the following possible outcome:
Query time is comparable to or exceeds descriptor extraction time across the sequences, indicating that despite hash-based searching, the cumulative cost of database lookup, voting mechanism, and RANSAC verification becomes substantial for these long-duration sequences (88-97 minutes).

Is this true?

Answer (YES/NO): YES